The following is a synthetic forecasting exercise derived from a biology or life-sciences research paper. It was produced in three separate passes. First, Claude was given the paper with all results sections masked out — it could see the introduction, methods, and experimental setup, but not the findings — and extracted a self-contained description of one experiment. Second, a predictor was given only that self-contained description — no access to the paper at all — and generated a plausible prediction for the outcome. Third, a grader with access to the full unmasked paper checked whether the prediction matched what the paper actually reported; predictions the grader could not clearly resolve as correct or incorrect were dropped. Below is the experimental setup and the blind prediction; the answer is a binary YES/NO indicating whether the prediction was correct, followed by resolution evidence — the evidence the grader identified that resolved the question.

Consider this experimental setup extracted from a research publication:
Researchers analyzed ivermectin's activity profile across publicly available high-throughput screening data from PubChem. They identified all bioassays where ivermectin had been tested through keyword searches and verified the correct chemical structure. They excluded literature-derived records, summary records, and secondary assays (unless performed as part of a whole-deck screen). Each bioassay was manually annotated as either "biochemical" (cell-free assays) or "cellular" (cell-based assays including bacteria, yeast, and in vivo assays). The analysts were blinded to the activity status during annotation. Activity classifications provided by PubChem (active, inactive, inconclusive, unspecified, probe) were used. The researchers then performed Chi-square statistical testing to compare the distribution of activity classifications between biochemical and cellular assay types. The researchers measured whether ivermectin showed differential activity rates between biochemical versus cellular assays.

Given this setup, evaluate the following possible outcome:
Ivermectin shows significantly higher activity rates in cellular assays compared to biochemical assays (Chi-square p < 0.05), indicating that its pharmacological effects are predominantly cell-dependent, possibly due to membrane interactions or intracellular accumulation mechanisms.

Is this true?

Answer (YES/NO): YES